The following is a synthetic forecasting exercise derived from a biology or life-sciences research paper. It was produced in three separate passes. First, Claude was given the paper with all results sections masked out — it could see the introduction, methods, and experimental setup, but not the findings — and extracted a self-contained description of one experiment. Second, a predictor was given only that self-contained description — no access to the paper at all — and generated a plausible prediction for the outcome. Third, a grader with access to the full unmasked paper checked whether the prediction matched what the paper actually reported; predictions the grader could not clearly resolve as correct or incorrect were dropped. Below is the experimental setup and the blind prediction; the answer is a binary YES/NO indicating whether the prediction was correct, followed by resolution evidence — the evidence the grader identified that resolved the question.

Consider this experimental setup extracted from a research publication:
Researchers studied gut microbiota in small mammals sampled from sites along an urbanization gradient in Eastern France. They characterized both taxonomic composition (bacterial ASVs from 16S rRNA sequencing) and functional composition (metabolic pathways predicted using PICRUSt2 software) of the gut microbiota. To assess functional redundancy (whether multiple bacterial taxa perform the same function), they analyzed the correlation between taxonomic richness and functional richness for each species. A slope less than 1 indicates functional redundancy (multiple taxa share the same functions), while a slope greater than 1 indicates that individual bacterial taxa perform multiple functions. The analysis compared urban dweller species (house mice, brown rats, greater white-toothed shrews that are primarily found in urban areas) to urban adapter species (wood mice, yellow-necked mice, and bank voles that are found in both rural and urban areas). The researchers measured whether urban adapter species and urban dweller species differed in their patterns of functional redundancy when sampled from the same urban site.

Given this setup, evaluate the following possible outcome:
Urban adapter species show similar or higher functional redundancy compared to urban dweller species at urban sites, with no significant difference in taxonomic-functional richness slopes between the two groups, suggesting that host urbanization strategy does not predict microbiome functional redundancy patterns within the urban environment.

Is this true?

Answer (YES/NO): NO